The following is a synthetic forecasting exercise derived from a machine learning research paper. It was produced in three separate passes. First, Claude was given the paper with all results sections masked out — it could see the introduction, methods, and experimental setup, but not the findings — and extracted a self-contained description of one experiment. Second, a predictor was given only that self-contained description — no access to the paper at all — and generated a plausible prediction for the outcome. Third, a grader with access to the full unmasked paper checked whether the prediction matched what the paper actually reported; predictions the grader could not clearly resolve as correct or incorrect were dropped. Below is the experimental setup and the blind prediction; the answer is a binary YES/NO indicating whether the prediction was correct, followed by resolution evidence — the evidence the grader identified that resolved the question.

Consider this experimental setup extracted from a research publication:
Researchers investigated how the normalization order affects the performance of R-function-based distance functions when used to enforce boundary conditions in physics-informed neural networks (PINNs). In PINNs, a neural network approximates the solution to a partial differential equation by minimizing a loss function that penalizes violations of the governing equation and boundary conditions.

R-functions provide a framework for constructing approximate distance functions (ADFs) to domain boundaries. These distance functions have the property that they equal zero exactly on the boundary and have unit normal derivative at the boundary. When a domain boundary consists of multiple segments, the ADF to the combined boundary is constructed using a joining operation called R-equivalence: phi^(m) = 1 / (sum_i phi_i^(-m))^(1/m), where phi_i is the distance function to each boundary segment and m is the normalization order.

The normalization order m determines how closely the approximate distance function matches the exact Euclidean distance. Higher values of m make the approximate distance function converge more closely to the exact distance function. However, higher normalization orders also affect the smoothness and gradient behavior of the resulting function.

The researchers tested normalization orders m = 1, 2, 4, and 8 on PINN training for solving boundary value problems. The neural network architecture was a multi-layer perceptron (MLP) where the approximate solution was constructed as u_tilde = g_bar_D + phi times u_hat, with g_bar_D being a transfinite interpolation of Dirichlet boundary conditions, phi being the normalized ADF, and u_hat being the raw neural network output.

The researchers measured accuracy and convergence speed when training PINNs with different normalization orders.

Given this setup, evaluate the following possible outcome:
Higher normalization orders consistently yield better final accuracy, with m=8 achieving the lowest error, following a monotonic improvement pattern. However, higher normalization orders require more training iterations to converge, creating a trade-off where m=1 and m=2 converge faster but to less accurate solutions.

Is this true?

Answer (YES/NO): NO